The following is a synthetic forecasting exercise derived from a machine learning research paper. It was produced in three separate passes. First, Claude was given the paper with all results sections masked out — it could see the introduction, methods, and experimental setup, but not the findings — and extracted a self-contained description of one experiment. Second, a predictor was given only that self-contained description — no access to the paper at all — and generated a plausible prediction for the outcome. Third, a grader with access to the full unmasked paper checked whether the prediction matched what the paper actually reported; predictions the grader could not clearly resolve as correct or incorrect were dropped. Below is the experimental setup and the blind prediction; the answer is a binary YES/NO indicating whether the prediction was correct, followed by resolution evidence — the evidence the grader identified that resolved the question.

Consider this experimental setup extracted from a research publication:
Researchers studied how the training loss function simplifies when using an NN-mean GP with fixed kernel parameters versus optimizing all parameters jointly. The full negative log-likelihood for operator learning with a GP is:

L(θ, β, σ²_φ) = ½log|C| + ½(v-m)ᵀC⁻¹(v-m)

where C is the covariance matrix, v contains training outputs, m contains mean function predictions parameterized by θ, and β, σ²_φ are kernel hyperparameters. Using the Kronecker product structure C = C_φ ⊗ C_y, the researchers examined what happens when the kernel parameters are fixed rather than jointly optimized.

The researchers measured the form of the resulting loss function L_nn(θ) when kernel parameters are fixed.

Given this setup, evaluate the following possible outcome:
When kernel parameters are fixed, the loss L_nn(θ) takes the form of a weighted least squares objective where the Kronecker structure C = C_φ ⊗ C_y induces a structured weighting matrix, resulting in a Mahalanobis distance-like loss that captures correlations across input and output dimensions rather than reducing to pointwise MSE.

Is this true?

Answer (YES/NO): YES